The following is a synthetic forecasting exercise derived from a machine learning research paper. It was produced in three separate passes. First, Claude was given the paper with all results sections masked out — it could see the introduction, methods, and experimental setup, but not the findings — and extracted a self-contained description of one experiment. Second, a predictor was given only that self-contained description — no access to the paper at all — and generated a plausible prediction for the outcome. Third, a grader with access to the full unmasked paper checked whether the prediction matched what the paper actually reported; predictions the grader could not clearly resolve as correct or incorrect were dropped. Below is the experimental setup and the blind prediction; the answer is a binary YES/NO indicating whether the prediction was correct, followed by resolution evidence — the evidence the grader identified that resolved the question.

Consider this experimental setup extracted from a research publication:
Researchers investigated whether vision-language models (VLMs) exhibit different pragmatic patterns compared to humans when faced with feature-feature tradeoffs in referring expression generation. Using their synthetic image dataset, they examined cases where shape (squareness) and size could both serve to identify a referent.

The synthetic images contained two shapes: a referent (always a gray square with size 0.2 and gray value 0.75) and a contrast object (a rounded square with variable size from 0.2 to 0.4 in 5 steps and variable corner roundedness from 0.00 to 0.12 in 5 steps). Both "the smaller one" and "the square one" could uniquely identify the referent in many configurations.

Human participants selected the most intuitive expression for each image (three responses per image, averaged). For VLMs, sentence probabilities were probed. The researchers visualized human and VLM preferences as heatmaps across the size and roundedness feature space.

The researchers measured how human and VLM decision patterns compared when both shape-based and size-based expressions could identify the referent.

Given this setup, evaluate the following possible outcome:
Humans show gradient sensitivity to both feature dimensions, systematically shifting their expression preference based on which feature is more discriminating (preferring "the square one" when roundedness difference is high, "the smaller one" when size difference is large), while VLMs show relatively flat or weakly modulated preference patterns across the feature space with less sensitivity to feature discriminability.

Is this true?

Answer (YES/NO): YES